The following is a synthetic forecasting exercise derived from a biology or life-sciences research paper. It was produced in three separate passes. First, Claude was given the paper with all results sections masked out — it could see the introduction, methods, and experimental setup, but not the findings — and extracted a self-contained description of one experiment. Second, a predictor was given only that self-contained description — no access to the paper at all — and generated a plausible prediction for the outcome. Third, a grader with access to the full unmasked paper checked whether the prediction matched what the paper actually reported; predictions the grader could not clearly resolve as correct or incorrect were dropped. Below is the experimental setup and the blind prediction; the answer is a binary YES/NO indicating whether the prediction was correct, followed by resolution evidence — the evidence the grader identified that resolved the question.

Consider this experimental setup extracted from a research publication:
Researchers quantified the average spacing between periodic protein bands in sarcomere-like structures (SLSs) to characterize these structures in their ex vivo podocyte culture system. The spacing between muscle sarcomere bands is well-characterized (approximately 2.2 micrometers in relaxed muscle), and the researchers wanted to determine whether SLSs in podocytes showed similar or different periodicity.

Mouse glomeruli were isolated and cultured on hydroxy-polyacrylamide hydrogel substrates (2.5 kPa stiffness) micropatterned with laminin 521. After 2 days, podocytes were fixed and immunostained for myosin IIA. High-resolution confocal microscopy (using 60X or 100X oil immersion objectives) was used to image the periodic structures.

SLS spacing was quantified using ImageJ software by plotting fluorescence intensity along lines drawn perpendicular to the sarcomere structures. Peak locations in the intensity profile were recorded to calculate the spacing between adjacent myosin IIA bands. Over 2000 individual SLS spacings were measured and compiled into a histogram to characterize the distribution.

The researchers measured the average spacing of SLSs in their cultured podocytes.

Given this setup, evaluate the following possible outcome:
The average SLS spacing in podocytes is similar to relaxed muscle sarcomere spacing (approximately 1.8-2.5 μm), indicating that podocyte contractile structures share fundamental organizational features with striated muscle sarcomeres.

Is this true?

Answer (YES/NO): NO